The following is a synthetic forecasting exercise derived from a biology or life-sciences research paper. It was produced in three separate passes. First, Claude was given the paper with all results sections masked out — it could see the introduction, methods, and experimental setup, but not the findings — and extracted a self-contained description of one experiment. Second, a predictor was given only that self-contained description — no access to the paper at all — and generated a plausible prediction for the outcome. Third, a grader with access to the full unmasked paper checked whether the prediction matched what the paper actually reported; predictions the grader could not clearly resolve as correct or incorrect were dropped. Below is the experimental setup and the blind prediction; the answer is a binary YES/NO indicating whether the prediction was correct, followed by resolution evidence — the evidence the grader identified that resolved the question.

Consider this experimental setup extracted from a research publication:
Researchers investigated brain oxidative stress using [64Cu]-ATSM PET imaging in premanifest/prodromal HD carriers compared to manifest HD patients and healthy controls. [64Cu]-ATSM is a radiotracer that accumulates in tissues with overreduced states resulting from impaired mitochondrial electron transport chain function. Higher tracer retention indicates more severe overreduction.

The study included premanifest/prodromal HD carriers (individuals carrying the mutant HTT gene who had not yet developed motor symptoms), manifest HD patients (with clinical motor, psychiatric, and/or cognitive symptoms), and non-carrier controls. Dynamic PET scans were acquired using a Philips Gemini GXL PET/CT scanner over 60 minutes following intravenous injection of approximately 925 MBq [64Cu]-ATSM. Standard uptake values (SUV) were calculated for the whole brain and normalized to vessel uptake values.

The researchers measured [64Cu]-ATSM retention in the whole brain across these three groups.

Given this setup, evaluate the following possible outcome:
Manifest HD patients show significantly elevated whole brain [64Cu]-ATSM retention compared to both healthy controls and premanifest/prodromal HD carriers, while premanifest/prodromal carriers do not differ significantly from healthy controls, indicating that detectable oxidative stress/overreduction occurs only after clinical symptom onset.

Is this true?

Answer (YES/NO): NO